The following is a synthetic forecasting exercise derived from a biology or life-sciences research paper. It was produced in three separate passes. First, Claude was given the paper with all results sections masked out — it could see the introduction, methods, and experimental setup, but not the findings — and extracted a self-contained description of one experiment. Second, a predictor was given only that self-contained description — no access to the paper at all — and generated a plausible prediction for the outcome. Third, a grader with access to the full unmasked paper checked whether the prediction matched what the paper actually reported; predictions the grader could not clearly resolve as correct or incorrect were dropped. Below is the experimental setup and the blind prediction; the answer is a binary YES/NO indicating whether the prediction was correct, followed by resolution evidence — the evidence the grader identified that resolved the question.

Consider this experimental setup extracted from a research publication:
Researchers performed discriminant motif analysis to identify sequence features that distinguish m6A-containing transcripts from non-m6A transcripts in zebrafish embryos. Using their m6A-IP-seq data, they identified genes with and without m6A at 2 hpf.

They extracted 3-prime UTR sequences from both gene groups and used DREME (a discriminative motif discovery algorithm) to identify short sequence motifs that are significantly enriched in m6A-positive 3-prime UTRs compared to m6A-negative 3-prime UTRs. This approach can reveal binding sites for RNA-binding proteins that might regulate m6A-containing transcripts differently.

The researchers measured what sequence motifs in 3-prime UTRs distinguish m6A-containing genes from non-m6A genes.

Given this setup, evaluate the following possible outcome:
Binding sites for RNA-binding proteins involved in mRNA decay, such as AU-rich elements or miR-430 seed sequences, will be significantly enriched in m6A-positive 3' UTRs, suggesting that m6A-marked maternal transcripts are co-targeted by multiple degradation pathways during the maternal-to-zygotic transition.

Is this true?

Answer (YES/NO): NO